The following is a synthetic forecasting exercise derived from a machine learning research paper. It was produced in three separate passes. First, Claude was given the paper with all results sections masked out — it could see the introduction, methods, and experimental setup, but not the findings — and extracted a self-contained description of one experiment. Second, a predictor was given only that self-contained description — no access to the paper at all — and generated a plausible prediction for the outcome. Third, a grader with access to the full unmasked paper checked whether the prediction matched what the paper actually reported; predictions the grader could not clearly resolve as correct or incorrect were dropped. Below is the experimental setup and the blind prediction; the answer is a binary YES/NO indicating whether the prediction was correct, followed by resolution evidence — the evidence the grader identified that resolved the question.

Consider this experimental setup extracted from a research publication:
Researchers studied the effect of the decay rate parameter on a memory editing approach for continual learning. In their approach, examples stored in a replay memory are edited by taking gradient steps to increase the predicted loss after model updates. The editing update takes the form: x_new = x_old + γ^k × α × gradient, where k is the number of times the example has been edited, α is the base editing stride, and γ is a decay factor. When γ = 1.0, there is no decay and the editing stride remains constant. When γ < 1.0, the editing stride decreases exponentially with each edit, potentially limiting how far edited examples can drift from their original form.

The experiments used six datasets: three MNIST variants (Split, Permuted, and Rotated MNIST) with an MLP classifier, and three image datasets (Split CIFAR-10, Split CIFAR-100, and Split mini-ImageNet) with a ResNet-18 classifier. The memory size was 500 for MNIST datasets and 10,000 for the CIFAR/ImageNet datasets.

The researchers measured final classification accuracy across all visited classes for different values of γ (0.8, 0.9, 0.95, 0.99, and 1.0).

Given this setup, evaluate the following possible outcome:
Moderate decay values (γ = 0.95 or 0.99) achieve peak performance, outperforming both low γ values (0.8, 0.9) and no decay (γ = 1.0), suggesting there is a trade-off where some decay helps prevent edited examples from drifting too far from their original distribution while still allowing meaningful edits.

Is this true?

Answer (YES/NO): NO